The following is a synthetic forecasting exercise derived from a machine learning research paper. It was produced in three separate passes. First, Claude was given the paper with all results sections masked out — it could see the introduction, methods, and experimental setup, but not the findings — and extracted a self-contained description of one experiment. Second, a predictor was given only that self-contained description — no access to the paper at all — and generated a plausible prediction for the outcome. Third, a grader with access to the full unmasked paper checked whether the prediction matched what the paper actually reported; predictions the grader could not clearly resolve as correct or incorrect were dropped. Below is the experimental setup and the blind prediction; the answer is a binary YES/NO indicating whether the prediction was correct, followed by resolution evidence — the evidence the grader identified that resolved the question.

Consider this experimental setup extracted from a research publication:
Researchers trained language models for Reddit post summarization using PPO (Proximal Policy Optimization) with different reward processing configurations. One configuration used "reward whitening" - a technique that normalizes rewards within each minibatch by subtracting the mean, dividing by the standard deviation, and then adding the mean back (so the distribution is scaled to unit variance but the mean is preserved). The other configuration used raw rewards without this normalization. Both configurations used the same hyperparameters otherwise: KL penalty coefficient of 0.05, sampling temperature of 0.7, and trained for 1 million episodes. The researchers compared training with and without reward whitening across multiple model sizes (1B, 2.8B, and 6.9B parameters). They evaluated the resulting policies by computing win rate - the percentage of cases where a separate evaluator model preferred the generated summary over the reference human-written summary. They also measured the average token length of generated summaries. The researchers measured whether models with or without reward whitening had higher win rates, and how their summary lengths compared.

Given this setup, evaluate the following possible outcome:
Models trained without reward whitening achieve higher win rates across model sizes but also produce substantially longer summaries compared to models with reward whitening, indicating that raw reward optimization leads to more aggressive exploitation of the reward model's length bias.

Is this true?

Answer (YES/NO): YES